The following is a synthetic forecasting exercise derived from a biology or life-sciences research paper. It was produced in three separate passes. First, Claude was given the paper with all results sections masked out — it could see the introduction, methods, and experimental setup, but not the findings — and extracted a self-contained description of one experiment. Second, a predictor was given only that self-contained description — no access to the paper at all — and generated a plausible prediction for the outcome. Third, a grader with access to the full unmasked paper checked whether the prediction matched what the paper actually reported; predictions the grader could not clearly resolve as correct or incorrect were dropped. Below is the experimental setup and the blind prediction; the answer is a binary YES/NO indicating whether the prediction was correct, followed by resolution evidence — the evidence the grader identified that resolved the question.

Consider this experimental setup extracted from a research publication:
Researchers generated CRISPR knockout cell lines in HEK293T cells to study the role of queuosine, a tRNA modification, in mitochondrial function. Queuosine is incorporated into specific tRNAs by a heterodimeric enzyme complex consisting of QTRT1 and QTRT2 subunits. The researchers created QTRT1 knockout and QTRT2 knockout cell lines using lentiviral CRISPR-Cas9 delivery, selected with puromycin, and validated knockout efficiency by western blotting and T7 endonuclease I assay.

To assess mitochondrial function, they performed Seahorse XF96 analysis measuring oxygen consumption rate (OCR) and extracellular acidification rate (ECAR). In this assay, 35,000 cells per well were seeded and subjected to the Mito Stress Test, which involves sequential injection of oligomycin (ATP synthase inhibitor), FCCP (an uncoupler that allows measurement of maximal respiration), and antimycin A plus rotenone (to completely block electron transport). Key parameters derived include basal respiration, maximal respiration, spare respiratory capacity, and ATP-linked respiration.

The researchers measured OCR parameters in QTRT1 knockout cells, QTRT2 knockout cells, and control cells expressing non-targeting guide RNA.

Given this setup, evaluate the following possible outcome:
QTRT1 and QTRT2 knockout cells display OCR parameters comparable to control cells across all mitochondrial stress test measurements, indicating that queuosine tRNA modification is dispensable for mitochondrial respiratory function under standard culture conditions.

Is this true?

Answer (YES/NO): NO